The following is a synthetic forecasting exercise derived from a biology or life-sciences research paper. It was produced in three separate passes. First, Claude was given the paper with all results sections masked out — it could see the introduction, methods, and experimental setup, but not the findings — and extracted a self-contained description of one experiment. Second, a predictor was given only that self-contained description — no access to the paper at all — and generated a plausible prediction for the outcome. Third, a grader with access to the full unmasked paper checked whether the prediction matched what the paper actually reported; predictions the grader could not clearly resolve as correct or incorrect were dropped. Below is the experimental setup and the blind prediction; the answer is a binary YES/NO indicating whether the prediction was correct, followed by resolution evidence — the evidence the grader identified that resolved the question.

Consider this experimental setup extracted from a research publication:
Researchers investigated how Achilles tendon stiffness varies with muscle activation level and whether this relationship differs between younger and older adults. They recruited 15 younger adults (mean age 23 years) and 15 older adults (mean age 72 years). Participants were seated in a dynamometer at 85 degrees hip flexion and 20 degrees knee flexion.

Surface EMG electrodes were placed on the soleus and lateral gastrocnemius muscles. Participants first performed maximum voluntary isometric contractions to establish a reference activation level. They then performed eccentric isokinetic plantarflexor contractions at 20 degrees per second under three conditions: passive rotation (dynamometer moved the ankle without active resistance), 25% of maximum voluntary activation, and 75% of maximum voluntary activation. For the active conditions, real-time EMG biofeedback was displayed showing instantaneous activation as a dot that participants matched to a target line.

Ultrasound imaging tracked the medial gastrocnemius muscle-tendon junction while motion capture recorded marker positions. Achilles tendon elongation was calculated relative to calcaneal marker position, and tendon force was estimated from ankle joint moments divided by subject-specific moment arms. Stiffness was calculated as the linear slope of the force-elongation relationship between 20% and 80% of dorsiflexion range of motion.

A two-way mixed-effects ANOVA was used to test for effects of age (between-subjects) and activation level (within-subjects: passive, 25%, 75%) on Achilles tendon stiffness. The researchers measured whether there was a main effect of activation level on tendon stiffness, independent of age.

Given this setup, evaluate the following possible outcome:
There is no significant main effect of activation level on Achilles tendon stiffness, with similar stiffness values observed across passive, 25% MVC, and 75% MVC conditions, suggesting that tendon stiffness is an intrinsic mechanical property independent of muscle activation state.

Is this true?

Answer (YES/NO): NO